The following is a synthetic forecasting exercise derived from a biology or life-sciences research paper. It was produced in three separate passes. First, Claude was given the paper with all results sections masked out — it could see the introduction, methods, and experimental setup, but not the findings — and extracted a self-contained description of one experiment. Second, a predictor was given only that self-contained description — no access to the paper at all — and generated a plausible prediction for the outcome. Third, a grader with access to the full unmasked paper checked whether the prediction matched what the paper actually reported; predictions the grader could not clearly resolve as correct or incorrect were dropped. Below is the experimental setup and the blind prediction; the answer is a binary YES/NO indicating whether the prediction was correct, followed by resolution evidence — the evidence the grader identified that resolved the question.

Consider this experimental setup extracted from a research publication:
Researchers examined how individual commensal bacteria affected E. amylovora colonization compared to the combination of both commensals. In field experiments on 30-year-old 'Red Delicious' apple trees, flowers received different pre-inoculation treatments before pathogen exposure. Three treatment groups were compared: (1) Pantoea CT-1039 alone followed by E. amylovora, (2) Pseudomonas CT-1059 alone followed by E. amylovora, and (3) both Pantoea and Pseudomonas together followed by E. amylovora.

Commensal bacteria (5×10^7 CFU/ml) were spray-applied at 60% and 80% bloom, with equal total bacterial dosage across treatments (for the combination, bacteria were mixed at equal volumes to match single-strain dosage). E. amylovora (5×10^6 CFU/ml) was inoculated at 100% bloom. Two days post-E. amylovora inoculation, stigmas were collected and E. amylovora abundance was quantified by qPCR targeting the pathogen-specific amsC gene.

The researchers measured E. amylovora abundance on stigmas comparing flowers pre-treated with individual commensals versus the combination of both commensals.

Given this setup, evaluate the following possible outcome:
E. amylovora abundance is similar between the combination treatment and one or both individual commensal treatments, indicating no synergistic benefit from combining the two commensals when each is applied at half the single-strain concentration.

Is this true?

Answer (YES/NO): YES